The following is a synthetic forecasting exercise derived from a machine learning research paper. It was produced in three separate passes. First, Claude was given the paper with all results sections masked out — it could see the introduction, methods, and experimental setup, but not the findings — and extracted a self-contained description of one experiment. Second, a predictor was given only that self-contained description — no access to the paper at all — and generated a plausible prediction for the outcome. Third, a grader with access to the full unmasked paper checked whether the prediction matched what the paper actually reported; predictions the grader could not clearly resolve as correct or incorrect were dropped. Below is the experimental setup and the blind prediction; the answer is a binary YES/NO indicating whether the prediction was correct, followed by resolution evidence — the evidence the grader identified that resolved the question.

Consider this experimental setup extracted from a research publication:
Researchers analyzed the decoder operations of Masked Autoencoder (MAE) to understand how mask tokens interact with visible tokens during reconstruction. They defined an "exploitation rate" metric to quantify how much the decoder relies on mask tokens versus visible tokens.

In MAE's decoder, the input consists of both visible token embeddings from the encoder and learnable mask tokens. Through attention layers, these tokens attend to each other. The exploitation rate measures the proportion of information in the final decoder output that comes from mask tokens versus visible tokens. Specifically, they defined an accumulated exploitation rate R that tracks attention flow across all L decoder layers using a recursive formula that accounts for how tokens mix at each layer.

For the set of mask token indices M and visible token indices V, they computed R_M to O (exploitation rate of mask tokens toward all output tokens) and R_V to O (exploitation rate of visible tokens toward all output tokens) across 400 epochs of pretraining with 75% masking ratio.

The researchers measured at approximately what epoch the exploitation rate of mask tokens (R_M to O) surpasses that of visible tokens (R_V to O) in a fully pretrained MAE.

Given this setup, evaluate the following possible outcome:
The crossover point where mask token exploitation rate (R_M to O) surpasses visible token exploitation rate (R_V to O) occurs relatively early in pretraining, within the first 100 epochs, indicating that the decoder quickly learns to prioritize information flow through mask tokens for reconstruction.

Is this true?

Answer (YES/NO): YES